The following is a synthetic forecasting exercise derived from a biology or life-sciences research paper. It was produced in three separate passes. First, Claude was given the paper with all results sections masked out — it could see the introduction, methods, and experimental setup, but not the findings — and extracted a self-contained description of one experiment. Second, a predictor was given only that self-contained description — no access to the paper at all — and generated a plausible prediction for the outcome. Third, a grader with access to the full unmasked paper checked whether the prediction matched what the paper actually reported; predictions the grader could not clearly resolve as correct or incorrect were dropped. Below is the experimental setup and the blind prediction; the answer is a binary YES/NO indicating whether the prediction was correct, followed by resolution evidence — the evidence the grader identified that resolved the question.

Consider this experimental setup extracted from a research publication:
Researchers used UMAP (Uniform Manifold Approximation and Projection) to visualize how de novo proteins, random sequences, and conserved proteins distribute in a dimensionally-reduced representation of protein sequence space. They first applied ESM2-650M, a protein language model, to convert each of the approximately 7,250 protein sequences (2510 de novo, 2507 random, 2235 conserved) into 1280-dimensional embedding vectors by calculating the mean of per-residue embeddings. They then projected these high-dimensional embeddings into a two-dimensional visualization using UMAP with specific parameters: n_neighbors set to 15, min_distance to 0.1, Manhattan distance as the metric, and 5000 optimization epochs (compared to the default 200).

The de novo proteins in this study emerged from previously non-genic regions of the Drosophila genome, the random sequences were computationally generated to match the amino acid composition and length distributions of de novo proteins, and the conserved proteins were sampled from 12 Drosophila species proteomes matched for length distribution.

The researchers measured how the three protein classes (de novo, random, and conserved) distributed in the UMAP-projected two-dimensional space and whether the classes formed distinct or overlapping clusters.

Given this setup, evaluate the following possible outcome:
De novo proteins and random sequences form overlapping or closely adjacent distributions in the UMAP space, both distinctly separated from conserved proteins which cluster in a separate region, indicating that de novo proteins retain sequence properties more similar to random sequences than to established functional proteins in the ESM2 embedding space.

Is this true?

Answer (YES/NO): YES